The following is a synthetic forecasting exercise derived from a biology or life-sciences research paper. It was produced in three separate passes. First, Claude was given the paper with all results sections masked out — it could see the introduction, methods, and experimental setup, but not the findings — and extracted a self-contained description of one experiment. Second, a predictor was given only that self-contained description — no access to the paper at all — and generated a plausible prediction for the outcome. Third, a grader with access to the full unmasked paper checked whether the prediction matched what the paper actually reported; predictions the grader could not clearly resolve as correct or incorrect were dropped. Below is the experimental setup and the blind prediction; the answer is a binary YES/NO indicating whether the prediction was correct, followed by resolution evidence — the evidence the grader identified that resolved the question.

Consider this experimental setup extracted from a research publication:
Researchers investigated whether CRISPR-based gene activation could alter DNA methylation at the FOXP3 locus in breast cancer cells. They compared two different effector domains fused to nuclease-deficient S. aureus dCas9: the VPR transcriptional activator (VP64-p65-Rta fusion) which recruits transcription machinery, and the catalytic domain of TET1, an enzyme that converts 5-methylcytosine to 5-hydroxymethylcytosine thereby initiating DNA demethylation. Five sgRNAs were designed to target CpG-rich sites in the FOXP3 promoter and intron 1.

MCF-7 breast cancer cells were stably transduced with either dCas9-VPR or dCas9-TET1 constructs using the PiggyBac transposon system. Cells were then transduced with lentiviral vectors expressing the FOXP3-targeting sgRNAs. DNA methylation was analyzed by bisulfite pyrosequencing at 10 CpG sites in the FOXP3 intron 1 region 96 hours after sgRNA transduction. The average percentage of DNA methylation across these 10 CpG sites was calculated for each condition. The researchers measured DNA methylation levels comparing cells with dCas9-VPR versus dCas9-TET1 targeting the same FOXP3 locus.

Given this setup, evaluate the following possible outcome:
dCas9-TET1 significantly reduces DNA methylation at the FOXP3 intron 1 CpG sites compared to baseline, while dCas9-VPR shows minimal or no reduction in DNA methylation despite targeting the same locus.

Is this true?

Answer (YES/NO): NO